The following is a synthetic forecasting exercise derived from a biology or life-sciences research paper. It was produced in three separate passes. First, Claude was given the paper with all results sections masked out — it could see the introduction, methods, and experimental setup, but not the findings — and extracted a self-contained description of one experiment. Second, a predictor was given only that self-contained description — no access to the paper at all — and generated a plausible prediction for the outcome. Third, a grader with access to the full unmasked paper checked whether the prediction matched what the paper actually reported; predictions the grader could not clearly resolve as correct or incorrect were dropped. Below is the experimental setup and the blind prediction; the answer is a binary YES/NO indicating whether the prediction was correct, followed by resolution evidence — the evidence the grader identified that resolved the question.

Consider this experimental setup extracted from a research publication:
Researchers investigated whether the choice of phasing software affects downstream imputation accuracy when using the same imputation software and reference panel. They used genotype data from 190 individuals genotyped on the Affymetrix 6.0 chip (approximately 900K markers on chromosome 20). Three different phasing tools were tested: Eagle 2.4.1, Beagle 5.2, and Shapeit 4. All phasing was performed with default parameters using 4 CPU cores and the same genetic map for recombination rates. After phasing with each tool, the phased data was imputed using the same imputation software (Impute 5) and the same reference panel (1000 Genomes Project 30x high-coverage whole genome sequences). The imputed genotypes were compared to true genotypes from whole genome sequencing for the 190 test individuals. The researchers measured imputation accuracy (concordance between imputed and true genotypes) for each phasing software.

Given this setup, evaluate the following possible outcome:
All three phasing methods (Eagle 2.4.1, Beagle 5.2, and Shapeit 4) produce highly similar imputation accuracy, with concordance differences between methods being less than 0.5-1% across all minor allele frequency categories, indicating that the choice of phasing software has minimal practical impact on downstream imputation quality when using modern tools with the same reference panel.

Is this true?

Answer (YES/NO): NO